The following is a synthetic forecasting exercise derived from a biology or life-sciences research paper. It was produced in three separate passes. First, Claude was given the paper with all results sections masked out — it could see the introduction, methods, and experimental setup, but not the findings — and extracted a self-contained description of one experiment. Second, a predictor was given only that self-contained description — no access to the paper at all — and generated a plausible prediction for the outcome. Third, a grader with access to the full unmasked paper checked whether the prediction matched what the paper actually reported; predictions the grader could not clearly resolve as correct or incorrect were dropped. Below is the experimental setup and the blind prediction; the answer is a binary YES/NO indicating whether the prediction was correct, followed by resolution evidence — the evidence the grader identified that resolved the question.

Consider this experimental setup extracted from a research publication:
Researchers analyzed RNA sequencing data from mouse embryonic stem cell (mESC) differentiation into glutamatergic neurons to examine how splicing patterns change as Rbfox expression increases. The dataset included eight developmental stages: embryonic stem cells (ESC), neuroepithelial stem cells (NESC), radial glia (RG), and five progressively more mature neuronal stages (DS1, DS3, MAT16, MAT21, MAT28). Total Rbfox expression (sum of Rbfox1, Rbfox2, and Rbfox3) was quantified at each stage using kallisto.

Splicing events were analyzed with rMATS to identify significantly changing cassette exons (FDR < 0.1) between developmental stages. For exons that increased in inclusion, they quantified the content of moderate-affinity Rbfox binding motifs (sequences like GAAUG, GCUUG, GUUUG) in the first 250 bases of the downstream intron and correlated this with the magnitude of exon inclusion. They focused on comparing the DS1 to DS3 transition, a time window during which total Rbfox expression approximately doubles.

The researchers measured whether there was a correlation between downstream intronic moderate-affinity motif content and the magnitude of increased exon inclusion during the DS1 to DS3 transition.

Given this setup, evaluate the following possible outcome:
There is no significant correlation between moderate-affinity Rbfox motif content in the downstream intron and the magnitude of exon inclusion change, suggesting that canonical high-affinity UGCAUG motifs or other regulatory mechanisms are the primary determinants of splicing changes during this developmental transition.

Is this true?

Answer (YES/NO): NO